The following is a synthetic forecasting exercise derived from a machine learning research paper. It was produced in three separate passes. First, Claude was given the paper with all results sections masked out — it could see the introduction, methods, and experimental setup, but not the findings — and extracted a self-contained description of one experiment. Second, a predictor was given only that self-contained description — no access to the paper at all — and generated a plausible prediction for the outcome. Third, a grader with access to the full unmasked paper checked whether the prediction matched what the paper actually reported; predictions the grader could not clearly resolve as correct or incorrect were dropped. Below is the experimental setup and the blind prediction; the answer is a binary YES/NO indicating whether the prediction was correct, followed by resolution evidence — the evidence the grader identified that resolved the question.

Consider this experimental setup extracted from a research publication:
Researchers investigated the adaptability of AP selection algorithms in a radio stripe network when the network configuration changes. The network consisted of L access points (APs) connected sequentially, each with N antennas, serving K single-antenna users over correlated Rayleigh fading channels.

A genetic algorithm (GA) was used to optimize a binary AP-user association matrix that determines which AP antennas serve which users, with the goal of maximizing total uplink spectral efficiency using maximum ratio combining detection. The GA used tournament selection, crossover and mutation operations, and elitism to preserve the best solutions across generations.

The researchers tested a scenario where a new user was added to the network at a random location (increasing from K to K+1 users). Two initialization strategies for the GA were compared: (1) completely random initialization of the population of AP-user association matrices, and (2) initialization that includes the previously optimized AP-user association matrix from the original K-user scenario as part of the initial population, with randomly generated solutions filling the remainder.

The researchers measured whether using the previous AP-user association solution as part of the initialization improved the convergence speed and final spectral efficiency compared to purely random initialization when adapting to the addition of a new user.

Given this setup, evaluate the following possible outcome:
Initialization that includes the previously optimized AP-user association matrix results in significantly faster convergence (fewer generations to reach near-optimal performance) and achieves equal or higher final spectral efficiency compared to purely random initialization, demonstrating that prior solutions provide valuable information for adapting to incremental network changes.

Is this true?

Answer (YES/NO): NO